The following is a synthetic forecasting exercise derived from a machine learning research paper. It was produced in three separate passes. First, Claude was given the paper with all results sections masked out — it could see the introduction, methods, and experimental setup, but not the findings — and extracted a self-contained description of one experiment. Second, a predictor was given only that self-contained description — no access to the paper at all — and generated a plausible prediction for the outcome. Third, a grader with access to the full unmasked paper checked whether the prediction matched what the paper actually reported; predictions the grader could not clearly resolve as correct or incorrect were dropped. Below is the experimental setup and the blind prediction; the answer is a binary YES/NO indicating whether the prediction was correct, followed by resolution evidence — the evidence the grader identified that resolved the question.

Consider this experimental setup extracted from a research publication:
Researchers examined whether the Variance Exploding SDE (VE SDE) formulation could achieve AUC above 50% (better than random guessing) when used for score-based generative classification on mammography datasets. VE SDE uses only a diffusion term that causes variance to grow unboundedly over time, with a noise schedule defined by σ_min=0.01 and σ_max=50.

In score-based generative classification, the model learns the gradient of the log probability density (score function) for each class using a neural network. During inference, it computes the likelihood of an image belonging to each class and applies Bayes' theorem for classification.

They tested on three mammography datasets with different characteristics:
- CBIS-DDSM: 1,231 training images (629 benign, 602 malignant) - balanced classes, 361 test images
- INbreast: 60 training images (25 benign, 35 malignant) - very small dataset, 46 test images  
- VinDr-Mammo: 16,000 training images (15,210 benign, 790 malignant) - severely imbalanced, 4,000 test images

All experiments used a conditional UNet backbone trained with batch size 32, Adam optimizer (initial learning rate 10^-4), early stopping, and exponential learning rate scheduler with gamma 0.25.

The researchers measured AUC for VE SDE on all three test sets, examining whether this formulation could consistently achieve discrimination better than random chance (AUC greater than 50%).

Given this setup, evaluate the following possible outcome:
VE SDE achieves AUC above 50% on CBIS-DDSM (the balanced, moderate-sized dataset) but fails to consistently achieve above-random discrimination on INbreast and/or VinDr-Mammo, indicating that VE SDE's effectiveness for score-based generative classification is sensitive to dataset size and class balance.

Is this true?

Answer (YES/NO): YES